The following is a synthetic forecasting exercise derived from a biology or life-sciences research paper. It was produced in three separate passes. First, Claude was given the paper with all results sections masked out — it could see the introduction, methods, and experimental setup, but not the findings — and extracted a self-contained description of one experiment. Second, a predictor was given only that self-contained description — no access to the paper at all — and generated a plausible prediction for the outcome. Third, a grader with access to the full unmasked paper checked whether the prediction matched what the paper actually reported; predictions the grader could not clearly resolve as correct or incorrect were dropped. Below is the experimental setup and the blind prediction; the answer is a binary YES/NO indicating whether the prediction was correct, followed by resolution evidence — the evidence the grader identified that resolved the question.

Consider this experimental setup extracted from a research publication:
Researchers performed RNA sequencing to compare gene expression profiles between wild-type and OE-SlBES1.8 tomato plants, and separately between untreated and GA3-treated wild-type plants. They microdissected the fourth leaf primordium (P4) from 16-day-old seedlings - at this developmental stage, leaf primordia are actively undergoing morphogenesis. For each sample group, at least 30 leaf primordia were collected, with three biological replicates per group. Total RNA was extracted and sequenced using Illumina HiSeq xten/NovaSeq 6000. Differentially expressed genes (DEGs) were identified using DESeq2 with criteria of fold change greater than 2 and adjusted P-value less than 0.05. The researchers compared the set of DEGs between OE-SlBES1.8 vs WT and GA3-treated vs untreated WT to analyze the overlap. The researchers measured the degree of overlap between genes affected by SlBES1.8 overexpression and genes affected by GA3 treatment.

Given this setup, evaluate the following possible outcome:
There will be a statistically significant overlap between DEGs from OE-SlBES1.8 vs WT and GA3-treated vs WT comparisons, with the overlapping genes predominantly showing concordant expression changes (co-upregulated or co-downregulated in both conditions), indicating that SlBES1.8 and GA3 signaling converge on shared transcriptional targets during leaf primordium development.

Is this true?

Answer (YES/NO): YES